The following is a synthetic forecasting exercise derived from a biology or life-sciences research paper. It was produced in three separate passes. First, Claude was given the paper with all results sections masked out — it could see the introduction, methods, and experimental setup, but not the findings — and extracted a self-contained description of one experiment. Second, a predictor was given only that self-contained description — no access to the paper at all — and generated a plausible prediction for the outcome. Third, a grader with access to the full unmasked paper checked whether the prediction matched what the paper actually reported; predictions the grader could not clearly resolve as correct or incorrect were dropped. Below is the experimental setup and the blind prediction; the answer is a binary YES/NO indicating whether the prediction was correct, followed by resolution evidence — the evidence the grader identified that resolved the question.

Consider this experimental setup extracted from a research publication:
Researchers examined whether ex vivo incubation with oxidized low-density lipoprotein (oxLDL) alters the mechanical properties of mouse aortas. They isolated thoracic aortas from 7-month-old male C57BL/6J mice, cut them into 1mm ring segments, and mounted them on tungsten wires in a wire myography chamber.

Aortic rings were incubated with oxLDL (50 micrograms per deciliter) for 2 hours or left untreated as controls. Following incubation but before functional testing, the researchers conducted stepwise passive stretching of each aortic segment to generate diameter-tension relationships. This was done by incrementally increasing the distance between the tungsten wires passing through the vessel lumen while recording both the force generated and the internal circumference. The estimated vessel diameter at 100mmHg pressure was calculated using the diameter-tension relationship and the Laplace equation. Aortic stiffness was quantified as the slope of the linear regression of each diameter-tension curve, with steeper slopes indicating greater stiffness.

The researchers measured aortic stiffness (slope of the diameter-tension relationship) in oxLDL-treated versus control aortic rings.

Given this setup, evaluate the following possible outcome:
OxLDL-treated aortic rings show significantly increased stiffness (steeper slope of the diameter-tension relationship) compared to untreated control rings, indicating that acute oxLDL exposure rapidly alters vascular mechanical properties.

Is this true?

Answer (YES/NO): YES